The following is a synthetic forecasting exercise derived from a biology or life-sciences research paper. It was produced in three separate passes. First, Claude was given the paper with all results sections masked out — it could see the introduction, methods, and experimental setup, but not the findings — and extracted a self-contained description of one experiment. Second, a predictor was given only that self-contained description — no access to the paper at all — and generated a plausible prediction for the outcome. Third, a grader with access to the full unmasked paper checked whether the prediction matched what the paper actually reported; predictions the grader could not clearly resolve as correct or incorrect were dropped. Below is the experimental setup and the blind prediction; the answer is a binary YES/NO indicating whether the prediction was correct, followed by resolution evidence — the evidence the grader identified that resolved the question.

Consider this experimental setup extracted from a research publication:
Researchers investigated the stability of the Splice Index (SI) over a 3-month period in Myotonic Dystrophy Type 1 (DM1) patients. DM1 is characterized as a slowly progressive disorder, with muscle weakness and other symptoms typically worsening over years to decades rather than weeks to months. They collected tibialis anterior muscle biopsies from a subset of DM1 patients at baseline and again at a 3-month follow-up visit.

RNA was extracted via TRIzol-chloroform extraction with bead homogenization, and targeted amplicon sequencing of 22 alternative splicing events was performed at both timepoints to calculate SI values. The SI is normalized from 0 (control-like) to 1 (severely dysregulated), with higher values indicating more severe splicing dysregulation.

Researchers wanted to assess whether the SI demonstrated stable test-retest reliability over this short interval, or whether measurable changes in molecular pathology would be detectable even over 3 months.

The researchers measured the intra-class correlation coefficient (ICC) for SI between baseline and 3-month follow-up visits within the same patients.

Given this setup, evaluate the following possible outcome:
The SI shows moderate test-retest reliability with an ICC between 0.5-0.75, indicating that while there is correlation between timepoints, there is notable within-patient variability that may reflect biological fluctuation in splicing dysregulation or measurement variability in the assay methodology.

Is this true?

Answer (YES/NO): NO